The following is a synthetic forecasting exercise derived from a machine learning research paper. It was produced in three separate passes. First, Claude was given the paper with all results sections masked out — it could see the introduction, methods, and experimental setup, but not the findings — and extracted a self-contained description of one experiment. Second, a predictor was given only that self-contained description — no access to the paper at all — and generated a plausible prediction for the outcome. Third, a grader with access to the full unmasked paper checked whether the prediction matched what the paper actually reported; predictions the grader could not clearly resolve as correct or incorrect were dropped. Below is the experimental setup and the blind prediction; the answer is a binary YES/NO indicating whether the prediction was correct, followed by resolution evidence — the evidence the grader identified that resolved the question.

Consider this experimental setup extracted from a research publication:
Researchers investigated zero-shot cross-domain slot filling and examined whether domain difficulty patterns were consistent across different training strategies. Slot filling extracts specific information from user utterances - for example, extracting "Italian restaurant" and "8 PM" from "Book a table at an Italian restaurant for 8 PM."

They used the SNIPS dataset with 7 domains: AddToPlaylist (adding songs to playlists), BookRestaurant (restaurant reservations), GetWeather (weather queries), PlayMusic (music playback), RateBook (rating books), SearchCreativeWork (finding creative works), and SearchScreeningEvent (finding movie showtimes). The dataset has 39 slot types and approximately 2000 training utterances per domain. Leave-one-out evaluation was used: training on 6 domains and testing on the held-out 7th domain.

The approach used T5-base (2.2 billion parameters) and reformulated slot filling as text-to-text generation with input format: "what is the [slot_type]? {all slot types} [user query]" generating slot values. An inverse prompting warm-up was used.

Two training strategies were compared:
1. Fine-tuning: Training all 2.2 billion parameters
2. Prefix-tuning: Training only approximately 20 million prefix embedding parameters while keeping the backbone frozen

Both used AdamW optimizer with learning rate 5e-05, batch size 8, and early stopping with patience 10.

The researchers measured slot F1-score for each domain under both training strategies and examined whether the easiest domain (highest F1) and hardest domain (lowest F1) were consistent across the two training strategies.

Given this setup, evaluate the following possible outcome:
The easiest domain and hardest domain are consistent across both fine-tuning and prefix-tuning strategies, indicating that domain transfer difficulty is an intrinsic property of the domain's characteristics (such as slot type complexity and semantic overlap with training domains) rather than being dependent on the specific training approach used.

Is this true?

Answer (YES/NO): YES